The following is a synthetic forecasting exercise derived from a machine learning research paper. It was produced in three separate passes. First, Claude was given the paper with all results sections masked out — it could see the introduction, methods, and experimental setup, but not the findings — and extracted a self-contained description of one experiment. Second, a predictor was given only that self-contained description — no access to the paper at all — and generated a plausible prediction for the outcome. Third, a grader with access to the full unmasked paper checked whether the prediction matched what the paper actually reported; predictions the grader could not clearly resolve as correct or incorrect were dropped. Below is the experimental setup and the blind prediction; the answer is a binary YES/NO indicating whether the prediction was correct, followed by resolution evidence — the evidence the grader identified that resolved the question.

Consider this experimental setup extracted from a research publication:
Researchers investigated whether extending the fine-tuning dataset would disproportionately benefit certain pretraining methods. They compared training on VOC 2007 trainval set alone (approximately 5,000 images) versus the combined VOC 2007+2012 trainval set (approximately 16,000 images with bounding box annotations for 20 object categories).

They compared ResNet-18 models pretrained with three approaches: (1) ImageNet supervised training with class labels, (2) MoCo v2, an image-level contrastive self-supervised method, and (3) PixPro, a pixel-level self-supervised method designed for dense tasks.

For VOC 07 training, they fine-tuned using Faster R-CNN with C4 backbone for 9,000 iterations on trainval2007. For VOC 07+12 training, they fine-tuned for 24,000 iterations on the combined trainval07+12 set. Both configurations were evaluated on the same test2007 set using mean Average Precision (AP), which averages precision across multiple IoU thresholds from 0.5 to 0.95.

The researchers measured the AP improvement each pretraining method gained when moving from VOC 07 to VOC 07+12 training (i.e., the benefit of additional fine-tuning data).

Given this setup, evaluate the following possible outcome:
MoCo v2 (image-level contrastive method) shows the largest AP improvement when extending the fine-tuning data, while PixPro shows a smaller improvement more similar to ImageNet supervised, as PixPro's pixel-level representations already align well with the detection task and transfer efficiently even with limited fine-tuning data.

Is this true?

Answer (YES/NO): YES